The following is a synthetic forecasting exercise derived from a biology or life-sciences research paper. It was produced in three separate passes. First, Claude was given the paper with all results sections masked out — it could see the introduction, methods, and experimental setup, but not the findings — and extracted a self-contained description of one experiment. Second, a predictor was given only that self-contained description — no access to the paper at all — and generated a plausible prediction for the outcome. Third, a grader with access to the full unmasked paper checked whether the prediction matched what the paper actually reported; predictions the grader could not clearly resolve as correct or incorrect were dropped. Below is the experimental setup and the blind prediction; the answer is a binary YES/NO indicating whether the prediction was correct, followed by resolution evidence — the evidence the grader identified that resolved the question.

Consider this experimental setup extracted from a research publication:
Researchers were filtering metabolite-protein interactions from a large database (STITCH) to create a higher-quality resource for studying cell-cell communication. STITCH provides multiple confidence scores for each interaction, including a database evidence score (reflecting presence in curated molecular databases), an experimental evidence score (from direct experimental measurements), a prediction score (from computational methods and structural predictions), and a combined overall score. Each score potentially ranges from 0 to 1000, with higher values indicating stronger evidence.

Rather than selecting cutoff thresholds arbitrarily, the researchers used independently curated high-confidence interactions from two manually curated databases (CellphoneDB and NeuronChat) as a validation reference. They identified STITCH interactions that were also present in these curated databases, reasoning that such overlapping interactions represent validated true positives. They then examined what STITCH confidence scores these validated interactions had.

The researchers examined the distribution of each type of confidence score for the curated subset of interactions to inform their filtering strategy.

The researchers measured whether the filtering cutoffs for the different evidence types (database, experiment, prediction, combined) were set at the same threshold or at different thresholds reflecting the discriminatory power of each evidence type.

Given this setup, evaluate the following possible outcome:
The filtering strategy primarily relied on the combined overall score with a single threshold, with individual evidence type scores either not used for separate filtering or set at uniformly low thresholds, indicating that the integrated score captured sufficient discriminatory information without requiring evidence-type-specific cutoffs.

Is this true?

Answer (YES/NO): NO